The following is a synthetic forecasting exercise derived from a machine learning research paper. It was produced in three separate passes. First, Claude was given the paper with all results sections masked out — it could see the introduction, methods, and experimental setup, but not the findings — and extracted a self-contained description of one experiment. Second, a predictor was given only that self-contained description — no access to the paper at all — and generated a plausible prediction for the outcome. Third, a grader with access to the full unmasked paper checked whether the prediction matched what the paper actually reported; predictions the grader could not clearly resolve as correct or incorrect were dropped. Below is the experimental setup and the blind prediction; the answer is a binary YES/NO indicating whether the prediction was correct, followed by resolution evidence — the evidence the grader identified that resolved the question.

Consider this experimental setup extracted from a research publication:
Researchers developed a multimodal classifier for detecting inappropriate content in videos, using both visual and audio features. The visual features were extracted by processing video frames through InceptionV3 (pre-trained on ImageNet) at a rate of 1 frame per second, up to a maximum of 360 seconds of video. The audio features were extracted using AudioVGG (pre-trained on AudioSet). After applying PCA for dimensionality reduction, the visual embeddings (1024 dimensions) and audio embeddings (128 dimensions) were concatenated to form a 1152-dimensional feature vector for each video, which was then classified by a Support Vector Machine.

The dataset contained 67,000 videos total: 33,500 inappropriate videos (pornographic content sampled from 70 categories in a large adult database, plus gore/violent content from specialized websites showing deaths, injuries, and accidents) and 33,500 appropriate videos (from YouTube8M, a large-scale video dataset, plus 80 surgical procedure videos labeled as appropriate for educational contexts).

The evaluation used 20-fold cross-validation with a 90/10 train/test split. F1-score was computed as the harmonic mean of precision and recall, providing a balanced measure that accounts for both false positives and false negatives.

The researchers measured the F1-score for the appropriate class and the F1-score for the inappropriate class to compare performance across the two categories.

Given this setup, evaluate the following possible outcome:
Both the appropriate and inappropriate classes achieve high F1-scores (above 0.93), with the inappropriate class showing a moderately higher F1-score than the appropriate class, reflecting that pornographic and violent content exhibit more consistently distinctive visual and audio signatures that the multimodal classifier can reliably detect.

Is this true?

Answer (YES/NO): NO